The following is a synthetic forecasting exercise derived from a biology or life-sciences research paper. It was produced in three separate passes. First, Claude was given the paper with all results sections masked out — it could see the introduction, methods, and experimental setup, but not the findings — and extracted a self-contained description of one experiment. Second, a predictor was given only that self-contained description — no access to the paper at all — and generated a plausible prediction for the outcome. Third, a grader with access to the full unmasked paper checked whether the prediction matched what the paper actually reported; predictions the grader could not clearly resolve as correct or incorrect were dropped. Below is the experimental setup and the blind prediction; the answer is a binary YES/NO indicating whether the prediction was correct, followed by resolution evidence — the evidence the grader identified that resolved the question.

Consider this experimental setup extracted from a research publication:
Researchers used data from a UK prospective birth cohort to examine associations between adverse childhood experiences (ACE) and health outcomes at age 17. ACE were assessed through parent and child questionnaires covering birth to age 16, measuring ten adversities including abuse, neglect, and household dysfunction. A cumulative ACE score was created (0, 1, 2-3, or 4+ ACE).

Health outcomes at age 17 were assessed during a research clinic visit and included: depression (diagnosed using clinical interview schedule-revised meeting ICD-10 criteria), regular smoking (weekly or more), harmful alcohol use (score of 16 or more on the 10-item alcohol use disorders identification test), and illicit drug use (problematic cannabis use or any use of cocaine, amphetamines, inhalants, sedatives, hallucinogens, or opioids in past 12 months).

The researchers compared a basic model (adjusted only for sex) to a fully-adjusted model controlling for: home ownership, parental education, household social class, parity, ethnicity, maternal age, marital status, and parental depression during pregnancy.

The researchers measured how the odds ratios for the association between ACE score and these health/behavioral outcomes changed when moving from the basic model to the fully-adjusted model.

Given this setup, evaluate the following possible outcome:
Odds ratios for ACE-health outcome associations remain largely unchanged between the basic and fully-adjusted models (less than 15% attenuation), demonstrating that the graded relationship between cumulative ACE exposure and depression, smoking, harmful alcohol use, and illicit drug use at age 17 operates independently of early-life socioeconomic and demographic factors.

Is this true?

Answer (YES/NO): NO